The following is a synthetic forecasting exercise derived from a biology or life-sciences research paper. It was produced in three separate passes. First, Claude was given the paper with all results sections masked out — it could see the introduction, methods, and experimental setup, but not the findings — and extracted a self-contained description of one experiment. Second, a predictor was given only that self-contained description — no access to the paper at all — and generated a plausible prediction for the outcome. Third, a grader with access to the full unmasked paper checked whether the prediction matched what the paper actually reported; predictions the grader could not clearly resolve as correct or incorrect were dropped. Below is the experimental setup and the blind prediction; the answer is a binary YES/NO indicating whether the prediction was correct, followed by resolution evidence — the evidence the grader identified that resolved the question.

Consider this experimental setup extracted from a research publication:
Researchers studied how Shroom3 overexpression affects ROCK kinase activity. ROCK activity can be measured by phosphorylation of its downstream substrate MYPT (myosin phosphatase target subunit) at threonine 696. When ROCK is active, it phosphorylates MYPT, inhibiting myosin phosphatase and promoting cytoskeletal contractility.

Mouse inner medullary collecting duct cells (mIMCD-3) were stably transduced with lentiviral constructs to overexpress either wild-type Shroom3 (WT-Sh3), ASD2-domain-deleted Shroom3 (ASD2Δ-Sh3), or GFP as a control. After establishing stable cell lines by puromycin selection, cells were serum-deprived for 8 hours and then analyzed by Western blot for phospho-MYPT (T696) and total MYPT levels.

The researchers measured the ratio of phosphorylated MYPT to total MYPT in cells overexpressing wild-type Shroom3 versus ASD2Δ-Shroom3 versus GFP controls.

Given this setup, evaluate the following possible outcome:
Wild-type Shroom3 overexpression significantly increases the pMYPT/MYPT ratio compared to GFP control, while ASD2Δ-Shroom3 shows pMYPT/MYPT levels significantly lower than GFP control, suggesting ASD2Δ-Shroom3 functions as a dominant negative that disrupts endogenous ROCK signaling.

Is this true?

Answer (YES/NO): YES